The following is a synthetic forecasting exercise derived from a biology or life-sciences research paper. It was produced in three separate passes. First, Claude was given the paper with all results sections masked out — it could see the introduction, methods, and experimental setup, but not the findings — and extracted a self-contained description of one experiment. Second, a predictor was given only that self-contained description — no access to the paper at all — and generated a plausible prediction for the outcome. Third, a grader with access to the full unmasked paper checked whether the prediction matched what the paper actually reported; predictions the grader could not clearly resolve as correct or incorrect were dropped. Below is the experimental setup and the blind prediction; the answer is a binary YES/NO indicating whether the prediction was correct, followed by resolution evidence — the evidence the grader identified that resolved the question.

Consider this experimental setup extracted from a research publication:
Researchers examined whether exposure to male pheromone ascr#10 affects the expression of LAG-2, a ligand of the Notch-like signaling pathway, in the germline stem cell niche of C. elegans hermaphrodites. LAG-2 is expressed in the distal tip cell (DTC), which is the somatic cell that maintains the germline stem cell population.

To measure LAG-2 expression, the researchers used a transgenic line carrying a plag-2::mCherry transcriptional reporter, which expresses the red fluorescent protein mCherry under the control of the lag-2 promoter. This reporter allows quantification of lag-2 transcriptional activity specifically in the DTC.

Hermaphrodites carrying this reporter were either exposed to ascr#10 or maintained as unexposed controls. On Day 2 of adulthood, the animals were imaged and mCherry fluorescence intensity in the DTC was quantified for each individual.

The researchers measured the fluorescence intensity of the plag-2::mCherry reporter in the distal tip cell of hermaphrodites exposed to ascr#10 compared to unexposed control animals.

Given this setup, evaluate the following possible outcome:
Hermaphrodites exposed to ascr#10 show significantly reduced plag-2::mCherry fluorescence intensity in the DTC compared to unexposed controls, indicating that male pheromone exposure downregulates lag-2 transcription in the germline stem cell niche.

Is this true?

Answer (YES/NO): NO